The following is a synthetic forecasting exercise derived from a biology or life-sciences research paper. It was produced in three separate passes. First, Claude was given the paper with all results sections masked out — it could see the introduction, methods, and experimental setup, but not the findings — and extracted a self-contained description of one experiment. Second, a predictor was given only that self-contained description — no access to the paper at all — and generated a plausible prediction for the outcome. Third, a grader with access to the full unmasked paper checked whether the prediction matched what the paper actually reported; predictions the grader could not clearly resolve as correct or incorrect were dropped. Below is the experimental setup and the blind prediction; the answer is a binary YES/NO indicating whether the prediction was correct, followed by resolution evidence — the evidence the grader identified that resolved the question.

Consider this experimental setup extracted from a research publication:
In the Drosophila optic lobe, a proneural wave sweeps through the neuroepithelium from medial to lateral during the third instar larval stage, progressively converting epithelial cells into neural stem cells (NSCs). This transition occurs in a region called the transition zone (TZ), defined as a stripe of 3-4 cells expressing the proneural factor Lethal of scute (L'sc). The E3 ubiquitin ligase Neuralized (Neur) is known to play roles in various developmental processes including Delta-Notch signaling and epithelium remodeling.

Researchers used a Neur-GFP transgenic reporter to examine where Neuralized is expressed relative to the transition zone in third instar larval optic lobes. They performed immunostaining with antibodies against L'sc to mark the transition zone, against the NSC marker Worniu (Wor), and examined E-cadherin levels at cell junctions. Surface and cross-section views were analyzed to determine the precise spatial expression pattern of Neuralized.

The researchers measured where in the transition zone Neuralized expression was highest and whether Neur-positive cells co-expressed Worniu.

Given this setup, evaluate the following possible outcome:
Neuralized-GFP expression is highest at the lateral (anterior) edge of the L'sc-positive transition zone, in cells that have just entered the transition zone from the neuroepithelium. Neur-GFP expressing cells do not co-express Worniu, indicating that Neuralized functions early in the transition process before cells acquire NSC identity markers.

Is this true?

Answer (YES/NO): NO